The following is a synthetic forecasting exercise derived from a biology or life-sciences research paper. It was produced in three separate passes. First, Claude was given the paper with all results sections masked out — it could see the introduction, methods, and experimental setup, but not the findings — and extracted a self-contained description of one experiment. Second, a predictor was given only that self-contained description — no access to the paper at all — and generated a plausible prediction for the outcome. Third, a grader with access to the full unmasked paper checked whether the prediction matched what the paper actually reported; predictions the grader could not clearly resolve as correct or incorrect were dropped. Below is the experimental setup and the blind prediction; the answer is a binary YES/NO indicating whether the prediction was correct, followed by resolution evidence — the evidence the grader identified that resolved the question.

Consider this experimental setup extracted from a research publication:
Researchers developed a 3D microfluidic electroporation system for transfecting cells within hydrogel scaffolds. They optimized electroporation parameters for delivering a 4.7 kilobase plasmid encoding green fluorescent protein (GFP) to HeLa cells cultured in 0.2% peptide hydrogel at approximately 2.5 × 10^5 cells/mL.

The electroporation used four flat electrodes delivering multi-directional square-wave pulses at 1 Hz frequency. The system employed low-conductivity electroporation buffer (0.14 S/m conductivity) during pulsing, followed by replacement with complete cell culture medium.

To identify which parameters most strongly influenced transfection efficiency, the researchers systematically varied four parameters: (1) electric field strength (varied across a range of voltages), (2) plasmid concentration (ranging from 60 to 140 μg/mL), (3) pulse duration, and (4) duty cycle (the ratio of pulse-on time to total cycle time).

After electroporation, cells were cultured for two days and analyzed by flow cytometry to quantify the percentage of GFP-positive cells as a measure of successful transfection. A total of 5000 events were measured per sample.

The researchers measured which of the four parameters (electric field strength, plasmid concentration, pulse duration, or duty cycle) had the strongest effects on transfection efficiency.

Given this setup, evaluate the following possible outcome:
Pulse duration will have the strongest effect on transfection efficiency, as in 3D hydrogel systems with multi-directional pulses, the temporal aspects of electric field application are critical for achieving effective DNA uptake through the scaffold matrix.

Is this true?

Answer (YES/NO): NO